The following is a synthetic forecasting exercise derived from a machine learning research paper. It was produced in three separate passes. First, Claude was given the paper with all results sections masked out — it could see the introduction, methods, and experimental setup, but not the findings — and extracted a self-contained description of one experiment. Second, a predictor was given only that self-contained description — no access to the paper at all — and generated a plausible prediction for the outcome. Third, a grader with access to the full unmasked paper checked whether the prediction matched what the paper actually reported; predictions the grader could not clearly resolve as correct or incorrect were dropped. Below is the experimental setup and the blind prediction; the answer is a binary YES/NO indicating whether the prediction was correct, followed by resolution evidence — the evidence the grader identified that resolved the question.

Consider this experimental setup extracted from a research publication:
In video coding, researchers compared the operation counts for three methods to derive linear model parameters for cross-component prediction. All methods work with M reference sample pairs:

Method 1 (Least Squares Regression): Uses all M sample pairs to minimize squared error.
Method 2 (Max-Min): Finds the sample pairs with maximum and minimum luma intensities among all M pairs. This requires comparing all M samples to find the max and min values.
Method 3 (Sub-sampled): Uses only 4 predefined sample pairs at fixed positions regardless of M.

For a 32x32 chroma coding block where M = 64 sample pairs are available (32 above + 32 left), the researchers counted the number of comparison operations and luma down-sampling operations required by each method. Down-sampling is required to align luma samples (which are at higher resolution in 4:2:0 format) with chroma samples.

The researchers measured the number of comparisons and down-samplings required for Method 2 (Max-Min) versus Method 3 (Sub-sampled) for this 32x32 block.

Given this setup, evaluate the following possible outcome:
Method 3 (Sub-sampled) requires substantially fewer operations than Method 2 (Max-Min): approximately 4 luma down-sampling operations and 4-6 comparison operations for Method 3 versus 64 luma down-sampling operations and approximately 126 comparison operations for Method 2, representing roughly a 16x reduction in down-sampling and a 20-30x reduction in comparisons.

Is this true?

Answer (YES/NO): NO